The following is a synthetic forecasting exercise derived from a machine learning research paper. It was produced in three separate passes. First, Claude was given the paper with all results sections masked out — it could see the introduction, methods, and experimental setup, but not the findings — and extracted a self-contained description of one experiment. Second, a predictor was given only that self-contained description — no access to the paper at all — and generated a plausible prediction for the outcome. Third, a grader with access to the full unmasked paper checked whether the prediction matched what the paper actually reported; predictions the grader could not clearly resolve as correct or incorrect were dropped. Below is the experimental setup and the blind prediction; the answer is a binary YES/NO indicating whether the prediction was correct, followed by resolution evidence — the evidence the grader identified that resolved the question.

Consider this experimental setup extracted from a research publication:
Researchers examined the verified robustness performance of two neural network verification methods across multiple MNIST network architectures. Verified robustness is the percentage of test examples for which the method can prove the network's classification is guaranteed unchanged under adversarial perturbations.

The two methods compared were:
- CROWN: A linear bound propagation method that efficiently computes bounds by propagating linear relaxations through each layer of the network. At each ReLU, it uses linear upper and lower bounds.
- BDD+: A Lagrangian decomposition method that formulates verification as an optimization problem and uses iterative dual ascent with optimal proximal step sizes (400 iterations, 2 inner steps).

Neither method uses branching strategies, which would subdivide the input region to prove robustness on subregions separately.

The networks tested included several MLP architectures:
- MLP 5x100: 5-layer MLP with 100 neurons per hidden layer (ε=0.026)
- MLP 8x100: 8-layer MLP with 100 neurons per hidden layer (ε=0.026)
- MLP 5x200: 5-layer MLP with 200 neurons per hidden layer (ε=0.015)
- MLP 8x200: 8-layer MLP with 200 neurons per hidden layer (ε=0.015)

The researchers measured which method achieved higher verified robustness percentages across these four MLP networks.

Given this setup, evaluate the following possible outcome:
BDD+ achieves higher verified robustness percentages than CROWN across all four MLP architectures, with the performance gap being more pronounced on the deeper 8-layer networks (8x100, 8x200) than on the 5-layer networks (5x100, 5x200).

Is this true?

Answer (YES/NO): NO